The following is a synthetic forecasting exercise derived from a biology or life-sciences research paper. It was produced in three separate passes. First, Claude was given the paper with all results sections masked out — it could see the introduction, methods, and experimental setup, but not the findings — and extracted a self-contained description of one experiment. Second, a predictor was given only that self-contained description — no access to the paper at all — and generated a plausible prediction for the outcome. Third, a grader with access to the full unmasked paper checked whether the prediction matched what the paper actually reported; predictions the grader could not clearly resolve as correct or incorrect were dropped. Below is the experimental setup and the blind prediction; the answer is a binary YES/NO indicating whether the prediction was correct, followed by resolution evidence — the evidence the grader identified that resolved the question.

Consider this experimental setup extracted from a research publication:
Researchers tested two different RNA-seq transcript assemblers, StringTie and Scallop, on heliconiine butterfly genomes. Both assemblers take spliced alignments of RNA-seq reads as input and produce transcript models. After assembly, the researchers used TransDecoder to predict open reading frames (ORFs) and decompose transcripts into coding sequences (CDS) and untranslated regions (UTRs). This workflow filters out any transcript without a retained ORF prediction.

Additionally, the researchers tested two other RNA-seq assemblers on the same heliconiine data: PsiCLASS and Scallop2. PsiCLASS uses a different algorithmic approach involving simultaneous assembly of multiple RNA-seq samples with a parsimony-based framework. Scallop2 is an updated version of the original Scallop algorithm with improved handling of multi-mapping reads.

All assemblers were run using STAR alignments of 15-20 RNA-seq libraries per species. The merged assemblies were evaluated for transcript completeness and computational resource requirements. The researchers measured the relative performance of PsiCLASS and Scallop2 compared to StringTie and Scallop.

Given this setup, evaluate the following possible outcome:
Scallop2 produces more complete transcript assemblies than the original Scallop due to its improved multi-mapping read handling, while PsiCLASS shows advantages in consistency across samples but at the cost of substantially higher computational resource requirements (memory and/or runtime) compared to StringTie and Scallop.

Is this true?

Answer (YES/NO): NO